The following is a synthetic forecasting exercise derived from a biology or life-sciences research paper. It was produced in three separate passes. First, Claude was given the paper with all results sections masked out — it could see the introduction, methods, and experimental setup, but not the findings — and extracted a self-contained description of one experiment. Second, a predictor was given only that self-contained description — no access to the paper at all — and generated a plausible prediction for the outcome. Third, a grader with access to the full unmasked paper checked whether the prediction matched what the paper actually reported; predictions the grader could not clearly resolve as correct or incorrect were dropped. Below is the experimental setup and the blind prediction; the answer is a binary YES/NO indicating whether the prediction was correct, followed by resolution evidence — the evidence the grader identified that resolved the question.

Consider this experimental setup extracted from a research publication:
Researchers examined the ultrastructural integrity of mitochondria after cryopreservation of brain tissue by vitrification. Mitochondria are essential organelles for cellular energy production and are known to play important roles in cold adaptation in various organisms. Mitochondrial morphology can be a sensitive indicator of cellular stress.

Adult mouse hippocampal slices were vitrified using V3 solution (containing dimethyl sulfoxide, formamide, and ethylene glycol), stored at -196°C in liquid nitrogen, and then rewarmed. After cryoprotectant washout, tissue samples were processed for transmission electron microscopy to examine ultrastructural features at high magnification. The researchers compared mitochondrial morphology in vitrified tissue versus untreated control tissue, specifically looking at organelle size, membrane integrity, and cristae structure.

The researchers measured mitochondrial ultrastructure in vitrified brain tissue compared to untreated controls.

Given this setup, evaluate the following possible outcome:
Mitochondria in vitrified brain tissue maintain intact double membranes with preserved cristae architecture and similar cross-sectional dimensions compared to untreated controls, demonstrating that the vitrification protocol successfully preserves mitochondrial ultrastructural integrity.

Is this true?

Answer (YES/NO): NO